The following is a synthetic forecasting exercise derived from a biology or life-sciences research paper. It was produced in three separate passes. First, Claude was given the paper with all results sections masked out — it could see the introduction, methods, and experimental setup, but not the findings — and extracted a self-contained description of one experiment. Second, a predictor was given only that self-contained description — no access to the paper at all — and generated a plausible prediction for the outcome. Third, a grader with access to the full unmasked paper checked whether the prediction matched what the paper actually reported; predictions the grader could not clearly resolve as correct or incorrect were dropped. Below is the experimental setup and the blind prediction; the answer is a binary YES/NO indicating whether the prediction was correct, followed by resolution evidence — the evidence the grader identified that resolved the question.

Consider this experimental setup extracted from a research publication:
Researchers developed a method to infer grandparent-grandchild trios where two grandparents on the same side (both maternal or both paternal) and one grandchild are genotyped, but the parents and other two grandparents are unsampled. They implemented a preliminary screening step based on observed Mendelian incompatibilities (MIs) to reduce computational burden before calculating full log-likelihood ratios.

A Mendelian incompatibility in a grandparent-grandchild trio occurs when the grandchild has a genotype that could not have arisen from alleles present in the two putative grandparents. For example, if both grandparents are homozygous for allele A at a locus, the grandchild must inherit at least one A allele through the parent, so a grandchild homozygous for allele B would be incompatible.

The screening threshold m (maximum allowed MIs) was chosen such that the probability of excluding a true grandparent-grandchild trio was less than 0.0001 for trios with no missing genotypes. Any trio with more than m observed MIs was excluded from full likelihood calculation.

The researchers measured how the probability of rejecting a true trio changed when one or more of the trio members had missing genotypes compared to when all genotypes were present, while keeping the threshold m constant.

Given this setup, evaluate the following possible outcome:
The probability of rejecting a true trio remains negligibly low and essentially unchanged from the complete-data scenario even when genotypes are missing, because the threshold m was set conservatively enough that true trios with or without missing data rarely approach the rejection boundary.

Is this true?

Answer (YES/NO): NO